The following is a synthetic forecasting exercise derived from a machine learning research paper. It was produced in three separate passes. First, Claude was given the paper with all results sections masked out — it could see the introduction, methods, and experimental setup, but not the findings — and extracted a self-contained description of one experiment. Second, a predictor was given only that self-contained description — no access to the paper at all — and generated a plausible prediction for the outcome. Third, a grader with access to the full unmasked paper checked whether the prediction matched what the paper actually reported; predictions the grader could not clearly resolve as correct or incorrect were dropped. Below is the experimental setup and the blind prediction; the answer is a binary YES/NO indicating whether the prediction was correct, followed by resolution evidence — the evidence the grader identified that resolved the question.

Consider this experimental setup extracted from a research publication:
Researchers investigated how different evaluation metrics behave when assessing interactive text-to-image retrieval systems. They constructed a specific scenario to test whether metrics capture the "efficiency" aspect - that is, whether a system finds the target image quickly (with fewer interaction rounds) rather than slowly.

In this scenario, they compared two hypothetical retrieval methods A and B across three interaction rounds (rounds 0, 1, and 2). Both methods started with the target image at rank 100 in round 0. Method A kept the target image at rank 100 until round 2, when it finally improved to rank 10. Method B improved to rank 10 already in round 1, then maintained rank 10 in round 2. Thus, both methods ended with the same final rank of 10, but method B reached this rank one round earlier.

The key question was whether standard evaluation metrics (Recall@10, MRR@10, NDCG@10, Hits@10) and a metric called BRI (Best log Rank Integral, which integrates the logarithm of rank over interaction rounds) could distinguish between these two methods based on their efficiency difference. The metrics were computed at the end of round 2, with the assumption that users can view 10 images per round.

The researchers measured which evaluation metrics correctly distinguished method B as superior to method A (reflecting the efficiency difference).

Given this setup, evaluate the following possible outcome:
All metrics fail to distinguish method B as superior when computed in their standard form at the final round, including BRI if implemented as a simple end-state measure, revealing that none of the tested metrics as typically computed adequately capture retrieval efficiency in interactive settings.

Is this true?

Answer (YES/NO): NO